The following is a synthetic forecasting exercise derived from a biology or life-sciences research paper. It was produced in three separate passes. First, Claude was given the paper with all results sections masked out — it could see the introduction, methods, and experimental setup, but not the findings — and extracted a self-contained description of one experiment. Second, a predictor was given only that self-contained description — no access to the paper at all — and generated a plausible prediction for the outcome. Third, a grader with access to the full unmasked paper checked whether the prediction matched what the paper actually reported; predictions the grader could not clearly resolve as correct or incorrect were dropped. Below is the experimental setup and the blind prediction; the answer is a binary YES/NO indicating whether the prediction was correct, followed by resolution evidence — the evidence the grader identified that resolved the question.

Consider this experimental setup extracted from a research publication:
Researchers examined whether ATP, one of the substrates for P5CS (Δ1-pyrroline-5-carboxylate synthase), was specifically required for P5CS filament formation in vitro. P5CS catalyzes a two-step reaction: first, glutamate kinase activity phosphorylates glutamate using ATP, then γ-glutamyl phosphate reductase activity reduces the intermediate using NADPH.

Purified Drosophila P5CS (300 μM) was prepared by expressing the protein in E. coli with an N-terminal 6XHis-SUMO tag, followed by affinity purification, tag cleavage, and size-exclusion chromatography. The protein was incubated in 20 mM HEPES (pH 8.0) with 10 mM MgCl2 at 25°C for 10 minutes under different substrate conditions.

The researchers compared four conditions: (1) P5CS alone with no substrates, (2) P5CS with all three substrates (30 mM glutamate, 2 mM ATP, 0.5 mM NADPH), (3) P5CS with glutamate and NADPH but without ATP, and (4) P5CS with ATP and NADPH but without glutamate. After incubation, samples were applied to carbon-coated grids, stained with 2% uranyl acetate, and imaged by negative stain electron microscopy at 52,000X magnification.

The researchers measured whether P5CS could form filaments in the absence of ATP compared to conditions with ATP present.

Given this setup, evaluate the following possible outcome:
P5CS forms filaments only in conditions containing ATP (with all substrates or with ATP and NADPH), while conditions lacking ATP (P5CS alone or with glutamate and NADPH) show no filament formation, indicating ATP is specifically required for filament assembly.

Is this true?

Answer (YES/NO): NO